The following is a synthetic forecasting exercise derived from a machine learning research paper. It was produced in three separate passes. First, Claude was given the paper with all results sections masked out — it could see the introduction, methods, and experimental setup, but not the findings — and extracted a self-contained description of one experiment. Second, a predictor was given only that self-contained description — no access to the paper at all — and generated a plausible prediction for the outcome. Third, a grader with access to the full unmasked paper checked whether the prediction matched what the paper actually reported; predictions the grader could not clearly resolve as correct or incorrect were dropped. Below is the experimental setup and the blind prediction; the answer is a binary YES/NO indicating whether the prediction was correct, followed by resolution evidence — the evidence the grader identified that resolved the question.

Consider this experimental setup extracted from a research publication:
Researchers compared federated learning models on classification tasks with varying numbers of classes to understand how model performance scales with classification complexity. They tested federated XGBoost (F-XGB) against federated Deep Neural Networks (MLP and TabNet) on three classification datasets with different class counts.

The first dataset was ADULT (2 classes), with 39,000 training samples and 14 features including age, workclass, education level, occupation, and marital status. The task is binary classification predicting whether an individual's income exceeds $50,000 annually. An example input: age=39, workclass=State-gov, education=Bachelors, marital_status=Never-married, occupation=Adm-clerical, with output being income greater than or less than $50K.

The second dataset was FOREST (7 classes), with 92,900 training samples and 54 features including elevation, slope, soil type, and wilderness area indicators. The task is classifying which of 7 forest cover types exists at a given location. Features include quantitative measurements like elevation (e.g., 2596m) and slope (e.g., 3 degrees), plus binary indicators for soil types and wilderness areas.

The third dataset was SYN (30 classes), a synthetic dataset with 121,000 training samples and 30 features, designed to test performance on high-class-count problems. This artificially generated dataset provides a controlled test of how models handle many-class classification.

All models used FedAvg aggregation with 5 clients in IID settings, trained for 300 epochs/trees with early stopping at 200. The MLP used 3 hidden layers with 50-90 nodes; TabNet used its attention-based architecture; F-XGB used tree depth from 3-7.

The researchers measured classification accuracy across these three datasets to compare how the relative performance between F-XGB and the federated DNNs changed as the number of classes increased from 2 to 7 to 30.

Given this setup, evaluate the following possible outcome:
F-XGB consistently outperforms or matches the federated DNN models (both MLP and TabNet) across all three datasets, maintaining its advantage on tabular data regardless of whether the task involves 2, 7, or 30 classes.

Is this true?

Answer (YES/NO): NO